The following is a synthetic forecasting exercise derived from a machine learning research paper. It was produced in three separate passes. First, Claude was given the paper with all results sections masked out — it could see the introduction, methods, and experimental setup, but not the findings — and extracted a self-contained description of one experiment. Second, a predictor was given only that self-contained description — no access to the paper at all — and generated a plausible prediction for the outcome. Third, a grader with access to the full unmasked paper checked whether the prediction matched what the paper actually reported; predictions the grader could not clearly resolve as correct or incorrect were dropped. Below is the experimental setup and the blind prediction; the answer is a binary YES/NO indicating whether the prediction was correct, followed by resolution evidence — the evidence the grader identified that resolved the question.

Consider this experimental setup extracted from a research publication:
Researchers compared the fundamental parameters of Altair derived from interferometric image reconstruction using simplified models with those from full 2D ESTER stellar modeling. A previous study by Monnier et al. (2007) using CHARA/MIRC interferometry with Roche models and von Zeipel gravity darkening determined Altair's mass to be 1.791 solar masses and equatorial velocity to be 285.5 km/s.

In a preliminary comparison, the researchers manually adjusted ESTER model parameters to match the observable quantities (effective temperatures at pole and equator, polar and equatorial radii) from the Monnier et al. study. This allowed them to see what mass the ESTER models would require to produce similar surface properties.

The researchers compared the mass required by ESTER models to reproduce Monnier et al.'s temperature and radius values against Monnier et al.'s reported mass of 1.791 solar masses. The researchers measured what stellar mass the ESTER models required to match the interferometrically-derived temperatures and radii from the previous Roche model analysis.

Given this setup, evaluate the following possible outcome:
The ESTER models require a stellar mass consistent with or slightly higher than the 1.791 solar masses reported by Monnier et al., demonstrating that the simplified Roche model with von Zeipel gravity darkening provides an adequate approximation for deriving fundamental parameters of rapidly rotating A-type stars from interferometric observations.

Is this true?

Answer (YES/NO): NO